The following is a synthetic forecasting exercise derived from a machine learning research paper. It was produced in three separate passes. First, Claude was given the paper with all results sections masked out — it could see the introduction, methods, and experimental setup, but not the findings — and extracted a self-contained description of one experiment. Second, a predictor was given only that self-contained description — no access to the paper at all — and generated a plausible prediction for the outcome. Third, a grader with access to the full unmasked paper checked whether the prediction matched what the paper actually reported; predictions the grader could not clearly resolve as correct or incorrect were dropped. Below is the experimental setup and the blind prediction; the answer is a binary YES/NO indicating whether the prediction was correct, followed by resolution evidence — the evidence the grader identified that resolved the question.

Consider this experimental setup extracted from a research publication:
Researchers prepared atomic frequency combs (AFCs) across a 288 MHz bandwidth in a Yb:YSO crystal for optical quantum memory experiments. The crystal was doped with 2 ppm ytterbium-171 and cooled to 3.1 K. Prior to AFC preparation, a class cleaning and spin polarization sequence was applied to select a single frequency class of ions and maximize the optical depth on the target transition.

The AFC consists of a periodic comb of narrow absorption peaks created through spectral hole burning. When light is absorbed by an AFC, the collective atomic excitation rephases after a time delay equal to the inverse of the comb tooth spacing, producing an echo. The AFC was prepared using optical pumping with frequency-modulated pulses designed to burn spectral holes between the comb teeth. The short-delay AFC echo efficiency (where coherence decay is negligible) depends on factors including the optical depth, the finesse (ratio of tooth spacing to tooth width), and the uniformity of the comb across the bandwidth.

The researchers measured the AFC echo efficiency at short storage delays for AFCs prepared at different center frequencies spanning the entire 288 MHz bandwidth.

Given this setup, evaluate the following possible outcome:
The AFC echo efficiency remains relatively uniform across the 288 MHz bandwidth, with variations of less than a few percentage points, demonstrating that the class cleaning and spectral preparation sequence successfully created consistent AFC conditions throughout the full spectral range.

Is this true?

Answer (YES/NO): NO